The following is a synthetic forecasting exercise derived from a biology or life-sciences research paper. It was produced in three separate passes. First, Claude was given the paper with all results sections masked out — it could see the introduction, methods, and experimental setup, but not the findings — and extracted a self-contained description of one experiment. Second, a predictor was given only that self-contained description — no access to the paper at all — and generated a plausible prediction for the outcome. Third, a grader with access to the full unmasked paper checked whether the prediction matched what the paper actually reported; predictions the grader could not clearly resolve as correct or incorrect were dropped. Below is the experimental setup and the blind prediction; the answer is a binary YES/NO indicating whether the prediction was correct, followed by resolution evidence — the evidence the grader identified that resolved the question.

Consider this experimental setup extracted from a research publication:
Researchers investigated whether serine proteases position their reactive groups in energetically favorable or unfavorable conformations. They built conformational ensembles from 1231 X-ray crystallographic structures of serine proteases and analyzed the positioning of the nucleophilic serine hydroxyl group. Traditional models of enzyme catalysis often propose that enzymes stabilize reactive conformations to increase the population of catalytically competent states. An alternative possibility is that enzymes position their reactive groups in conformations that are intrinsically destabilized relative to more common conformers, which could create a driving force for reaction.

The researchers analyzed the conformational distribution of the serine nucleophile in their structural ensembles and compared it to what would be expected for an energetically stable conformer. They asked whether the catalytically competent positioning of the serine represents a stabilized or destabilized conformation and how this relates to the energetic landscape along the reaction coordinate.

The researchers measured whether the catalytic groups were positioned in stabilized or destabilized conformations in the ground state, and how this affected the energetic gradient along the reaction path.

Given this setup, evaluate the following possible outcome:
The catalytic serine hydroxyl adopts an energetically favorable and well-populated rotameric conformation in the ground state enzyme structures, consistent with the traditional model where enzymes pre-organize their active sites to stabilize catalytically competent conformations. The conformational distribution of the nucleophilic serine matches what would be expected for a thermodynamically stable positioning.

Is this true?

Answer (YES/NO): NO